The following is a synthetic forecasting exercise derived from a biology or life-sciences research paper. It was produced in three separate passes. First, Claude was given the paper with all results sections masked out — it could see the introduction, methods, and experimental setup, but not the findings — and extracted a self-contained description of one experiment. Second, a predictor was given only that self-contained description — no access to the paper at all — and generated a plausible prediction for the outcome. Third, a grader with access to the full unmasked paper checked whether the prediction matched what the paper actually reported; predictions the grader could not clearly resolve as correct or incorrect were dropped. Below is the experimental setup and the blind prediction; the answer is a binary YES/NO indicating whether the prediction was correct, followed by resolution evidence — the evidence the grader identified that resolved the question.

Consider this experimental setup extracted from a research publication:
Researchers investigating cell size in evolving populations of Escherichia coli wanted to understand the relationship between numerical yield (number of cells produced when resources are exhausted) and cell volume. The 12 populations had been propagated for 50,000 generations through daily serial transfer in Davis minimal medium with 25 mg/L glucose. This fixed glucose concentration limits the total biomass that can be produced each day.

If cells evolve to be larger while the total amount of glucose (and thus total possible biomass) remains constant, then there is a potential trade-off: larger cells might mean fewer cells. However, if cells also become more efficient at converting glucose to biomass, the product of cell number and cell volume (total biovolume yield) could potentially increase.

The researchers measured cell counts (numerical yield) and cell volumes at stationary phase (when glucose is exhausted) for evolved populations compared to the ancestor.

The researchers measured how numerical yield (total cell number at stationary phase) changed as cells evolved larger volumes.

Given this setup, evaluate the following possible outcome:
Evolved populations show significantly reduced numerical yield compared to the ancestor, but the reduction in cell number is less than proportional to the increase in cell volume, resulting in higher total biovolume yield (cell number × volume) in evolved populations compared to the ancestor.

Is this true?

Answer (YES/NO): YES